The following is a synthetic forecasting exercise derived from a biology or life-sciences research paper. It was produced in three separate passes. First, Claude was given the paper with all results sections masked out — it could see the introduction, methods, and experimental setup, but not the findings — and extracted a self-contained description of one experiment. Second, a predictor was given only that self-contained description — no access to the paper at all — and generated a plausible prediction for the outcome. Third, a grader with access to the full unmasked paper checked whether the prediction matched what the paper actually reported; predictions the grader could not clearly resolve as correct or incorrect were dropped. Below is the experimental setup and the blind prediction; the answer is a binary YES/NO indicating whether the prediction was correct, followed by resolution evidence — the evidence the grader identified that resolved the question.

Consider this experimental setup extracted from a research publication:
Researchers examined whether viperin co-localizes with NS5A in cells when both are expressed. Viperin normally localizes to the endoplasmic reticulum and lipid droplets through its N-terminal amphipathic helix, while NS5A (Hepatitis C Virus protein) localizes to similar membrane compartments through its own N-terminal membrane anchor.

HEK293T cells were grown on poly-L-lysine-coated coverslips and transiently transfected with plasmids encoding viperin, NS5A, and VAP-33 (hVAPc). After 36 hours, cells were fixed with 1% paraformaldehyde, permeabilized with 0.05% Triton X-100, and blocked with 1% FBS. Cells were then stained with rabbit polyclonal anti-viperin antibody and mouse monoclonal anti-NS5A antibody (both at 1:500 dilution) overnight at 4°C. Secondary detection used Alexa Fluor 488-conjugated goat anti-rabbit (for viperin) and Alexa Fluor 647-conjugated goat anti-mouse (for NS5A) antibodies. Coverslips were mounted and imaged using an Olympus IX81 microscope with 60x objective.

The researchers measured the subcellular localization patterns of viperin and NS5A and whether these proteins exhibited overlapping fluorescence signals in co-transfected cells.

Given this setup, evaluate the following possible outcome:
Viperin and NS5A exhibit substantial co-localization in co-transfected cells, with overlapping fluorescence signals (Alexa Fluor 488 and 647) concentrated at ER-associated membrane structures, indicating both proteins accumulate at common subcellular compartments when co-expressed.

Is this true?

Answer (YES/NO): YES